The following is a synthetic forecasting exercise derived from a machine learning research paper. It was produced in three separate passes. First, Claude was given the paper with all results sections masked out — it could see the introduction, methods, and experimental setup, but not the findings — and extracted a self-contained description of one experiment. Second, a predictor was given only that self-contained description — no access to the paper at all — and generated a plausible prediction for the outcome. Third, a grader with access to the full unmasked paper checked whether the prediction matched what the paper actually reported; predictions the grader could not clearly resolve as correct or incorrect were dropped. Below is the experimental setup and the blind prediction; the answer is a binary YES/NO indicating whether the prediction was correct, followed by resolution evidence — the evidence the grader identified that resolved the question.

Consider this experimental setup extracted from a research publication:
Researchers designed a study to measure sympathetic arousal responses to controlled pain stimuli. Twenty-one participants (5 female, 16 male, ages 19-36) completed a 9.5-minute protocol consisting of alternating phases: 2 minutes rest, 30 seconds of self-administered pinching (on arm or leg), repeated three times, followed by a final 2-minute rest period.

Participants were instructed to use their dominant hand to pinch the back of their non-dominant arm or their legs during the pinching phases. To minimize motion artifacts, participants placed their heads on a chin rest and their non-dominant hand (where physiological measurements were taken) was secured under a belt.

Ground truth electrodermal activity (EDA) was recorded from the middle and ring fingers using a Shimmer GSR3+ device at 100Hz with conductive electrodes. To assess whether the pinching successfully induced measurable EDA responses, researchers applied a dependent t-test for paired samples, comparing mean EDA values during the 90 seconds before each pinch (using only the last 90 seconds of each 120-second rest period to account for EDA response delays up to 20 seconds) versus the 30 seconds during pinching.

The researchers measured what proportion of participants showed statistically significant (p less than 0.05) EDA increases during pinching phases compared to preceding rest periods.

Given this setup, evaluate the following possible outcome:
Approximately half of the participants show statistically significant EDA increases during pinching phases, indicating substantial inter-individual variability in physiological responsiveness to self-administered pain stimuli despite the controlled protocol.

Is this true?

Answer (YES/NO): NO